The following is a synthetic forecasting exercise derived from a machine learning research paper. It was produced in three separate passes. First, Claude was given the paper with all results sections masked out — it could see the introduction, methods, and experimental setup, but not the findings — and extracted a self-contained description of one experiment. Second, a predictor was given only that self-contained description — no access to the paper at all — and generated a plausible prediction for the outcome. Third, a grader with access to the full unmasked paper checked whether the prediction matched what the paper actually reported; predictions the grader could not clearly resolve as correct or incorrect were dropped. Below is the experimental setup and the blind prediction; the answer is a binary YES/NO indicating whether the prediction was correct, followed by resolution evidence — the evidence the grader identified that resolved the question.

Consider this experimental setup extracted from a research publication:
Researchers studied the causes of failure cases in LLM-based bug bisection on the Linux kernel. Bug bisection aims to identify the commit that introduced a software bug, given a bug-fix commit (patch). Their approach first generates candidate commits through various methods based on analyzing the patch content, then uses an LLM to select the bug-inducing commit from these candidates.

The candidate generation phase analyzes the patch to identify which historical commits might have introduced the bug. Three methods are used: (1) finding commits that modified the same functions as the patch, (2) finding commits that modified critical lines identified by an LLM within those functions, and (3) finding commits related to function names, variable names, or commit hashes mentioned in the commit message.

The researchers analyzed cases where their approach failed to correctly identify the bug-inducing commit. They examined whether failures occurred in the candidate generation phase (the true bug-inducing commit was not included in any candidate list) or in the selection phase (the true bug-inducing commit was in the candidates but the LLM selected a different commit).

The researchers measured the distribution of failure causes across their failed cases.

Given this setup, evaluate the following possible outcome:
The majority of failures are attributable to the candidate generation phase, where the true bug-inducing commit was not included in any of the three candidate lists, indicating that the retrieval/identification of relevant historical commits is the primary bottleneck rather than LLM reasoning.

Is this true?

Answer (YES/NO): YES